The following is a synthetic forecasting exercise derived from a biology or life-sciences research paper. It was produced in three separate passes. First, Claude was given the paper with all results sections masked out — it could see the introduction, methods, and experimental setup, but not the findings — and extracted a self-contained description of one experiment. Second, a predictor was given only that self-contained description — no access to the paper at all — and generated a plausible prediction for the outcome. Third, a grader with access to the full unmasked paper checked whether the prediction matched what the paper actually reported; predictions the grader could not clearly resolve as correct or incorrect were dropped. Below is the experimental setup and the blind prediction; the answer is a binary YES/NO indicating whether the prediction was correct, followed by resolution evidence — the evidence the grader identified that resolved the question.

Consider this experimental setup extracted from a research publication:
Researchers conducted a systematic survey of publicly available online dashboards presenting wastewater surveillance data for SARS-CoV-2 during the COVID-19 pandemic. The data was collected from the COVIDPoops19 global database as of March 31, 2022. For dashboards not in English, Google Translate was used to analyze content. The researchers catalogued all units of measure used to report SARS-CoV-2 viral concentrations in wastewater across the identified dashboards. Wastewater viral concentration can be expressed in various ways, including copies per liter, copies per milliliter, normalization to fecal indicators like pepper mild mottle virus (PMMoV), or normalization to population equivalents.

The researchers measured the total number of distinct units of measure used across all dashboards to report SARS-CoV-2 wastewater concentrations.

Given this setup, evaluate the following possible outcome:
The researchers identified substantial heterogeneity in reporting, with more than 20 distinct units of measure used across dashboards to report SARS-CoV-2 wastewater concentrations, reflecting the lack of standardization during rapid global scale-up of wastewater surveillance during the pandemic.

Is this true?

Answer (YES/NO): YES